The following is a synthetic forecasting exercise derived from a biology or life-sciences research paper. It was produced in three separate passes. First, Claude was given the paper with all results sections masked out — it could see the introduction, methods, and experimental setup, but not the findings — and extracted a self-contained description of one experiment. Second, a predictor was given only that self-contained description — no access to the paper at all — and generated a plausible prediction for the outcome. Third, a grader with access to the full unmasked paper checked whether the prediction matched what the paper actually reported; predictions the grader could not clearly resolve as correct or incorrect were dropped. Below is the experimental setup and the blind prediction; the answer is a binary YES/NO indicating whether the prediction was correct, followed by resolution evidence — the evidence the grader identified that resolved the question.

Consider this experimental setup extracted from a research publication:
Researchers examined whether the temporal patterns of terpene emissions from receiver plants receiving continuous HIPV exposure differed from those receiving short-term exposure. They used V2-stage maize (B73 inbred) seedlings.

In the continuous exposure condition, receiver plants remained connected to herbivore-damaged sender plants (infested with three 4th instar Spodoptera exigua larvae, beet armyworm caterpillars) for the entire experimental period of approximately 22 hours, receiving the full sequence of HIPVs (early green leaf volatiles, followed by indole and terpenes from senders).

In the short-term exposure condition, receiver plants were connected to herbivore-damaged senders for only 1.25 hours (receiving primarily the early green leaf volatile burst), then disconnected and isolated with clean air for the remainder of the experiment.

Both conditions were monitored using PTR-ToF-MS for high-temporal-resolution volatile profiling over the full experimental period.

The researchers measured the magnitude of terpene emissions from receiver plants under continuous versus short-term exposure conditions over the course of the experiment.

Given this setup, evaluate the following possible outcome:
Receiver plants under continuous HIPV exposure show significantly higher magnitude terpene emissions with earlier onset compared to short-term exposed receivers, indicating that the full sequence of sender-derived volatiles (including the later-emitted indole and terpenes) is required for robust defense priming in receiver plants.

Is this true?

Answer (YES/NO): NO